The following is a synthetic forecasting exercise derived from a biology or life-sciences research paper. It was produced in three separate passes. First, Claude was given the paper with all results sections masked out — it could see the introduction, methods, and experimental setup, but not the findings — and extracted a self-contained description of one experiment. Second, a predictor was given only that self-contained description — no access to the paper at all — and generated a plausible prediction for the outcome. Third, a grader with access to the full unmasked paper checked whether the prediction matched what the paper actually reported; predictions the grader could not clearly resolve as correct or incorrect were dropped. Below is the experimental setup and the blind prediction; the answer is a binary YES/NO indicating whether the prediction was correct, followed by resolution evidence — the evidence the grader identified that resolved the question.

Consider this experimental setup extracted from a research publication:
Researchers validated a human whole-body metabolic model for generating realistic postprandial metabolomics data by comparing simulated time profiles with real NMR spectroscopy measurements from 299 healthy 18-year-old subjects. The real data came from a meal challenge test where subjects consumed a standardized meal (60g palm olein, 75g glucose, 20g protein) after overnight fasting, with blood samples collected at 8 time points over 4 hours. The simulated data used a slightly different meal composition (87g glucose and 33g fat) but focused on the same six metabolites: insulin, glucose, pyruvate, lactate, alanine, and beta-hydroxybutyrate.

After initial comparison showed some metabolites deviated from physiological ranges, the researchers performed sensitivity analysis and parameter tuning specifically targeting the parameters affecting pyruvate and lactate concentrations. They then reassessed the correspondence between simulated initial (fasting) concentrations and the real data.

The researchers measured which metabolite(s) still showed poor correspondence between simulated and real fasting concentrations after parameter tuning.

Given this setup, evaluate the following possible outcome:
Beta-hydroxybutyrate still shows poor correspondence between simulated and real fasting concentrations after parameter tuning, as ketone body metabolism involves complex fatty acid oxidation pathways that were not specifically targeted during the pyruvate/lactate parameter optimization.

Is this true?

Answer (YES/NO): NO